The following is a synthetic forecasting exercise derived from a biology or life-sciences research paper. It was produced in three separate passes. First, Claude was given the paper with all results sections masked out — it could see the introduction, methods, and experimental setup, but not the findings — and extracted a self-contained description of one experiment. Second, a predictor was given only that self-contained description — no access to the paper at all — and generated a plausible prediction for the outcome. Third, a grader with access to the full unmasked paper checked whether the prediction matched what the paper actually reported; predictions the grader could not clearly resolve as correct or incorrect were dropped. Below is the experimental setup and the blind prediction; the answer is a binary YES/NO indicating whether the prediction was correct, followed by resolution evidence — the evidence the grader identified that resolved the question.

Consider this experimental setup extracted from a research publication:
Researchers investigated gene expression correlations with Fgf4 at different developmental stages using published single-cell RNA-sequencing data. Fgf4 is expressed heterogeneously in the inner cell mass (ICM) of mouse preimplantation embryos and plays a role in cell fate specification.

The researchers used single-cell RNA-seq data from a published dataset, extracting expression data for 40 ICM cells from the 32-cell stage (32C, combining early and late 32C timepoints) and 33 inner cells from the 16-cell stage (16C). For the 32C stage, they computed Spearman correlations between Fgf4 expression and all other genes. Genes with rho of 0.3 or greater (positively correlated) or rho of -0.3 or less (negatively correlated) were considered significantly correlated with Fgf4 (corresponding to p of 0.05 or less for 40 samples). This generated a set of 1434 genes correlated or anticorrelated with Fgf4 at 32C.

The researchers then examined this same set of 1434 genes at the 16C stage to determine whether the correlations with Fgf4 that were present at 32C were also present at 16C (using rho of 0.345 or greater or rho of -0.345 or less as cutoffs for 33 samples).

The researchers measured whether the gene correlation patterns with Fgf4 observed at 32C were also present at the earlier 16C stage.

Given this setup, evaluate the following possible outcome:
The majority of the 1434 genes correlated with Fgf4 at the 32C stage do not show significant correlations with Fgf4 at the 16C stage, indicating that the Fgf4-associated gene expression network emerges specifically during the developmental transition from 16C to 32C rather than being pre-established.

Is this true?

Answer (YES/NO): YES